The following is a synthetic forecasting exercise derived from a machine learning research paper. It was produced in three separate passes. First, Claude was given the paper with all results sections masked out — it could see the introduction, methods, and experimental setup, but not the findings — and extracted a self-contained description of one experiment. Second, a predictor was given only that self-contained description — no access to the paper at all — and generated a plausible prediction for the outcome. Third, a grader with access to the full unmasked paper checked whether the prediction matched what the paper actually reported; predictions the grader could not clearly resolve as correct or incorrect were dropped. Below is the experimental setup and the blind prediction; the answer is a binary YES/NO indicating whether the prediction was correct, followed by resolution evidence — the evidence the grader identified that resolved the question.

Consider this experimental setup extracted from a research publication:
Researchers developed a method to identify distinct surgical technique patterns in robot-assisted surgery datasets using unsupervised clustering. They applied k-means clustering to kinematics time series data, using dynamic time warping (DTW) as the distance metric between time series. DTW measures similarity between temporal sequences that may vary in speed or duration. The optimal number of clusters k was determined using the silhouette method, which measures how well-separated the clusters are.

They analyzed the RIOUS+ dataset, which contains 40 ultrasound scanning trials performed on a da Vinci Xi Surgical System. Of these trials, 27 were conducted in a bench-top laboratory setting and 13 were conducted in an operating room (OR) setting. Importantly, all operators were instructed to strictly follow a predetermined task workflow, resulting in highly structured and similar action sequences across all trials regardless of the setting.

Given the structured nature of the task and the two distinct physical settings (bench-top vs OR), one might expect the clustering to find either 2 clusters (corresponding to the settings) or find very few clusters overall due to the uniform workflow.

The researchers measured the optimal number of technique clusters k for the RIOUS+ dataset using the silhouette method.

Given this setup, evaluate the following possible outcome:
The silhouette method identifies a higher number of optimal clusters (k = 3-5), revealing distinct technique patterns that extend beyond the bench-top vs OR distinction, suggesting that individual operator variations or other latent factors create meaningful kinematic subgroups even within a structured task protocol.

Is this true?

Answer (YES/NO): NO